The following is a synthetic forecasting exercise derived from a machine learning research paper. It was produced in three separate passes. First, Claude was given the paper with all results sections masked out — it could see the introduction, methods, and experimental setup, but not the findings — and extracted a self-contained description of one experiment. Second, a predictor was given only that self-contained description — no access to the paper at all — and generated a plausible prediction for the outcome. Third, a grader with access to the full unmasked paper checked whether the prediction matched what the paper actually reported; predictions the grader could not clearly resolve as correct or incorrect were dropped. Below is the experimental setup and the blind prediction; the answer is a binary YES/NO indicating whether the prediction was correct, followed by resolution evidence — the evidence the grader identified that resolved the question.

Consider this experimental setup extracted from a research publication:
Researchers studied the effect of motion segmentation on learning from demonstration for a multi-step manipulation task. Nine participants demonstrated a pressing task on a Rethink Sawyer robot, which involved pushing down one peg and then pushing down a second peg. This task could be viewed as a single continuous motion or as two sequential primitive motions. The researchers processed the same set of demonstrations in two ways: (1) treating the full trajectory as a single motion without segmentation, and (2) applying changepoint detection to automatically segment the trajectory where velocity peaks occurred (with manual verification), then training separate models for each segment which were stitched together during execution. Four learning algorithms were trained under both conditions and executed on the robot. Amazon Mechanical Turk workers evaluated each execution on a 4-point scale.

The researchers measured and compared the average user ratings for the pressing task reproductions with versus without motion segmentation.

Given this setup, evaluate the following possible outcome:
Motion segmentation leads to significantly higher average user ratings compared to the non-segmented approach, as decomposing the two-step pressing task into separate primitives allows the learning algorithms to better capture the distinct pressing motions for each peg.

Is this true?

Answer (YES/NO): YES